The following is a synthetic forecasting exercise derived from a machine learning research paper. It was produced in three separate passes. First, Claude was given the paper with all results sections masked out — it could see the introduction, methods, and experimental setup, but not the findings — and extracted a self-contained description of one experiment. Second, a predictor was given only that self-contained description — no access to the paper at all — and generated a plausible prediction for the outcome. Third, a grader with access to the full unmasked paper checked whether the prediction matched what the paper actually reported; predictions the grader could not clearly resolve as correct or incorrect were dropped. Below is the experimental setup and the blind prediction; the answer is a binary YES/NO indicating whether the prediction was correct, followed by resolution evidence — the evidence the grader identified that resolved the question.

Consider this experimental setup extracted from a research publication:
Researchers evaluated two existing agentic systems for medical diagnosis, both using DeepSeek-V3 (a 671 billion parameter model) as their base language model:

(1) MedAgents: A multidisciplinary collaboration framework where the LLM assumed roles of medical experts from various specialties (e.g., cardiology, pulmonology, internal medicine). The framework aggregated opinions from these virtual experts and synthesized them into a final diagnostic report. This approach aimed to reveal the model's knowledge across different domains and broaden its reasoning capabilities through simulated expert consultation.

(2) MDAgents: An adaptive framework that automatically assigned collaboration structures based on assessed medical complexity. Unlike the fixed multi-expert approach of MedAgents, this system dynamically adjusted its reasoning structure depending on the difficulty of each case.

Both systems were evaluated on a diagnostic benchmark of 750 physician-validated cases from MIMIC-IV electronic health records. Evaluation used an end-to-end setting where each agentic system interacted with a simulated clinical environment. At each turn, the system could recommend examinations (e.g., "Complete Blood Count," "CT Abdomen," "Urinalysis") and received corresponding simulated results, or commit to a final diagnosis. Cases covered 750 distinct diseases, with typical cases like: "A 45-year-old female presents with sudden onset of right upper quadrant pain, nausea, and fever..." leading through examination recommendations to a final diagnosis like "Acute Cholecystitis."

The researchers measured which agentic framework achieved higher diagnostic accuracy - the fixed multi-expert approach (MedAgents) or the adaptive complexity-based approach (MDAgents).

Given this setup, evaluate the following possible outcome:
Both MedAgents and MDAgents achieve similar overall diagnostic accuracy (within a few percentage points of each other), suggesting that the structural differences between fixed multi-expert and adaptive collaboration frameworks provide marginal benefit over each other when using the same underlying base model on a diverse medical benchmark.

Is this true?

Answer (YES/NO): YES